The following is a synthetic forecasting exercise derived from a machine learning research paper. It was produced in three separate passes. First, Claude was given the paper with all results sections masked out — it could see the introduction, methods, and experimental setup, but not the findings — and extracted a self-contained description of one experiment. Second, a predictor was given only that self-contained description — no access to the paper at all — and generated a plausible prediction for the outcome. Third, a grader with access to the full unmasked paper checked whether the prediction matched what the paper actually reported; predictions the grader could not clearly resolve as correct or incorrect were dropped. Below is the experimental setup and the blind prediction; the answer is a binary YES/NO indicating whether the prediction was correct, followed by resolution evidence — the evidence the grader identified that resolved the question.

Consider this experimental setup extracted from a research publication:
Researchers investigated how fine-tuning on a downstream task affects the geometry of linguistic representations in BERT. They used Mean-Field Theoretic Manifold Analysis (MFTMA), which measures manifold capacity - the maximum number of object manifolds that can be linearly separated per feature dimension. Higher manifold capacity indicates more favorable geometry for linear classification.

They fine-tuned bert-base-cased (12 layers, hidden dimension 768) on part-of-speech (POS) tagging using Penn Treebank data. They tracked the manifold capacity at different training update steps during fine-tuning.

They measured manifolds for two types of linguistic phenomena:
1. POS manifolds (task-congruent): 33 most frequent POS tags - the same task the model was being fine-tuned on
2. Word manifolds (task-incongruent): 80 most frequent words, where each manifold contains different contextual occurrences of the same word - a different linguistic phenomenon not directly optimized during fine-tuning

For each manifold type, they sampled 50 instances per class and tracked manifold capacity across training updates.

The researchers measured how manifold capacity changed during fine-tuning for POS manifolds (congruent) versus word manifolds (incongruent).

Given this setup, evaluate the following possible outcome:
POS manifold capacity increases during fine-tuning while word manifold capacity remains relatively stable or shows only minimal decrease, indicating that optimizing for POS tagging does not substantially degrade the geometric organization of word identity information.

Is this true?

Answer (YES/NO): NO